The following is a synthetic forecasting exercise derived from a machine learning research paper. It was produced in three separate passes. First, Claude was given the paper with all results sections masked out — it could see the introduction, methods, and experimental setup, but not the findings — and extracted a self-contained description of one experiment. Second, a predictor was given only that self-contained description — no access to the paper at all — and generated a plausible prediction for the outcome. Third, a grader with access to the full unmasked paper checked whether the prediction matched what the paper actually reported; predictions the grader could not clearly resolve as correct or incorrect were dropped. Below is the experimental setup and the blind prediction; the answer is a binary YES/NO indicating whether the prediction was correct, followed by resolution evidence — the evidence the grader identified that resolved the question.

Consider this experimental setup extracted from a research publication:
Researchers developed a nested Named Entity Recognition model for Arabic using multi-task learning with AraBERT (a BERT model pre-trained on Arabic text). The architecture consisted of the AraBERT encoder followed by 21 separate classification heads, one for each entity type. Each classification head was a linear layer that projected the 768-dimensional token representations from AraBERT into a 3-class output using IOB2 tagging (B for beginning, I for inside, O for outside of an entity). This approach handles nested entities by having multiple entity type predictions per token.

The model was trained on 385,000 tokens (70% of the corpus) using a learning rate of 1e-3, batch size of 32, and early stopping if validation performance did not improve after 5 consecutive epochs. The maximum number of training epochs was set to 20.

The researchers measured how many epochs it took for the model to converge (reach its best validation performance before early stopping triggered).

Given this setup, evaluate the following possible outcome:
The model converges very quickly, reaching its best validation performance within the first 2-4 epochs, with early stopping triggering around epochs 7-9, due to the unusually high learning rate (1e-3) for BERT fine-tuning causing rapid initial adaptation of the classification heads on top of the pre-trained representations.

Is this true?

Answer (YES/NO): NO